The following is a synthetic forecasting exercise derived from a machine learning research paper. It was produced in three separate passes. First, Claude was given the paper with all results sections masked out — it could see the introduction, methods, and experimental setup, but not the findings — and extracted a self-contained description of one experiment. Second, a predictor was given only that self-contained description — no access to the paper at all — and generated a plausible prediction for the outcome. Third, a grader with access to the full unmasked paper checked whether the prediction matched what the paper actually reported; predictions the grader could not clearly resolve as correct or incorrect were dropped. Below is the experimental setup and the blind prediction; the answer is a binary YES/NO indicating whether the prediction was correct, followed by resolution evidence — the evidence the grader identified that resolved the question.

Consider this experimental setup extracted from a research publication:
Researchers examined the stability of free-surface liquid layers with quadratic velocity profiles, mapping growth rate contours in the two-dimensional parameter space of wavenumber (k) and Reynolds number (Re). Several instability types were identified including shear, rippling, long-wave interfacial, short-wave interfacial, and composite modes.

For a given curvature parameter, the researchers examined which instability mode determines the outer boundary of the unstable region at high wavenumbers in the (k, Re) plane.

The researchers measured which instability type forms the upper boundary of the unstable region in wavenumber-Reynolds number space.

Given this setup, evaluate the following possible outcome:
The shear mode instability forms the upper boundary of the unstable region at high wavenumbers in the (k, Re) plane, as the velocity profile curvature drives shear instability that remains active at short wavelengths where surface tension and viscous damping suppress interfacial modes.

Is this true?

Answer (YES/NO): NO